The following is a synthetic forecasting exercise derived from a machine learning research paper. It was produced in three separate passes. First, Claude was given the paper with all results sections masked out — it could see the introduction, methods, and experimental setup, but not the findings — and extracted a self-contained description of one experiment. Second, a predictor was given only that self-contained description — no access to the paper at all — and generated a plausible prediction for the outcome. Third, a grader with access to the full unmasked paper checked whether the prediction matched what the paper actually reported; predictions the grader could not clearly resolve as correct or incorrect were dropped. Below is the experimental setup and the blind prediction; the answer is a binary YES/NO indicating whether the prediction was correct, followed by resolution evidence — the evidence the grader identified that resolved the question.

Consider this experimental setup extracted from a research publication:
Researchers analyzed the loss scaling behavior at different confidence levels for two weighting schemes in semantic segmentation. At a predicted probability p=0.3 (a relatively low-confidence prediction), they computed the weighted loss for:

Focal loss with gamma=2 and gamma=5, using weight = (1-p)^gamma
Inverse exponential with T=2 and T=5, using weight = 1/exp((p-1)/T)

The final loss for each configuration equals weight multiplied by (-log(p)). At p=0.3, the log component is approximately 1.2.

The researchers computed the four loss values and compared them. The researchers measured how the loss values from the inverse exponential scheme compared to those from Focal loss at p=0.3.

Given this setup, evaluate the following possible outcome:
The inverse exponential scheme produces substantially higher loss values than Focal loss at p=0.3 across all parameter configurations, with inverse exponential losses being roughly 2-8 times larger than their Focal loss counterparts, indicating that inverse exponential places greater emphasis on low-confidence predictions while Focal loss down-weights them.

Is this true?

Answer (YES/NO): NO